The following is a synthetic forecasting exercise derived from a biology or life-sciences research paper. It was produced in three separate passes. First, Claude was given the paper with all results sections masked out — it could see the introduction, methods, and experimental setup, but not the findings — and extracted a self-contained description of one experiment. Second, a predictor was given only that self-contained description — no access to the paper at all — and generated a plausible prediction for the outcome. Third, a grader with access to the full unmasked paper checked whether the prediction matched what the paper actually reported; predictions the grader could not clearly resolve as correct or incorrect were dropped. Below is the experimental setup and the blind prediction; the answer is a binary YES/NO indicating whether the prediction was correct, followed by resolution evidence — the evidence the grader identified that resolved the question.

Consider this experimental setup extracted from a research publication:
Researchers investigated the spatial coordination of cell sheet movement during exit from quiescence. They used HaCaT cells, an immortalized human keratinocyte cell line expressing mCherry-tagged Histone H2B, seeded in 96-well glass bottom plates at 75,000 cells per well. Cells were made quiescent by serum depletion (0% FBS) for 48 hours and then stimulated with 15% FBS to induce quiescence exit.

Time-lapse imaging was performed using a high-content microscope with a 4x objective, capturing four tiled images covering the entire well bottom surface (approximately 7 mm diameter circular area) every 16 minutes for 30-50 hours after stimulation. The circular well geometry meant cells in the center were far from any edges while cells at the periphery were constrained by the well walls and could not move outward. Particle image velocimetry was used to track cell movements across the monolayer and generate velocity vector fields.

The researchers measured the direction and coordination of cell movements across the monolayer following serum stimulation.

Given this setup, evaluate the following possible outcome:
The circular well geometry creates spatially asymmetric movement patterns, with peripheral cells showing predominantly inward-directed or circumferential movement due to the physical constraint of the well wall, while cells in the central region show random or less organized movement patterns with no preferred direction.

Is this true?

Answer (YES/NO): NO